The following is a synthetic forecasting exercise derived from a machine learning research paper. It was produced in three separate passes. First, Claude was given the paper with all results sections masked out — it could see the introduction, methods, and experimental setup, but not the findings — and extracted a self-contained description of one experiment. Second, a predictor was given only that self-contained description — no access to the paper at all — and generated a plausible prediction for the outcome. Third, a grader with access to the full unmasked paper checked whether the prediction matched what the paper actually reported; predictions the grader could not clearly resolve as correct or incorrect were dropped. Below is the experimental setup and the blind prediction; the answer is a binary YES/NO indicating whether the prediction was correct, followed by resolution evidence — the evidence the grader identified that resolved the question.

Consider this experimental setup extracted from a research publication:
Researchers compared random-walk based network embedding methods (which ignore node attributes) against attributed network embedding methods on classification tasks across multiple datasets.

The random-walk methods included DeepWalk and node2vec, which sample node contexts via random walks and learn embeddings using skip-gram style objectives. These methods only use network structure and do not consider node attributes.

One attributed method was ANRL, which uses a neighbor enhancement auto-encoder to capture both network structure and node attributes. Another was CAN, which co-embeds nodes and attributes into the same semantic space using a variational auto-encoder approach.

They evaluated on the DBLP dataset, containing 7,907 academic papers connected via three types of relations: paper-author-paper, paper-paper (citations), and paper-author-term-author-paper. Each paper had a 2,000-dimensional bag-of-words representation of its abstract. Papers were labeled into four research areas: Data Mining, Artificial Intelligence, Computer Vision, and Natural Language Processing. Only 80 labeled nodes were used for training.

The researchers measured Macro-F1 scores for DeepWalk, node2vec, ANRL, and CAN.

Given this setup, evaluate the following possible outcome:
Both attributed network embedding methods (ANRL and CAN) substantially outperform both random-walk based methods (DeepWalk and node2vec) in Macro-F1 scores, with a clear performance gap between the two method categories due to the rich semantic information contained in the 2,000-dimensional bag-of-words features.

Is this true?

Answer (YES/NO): YES